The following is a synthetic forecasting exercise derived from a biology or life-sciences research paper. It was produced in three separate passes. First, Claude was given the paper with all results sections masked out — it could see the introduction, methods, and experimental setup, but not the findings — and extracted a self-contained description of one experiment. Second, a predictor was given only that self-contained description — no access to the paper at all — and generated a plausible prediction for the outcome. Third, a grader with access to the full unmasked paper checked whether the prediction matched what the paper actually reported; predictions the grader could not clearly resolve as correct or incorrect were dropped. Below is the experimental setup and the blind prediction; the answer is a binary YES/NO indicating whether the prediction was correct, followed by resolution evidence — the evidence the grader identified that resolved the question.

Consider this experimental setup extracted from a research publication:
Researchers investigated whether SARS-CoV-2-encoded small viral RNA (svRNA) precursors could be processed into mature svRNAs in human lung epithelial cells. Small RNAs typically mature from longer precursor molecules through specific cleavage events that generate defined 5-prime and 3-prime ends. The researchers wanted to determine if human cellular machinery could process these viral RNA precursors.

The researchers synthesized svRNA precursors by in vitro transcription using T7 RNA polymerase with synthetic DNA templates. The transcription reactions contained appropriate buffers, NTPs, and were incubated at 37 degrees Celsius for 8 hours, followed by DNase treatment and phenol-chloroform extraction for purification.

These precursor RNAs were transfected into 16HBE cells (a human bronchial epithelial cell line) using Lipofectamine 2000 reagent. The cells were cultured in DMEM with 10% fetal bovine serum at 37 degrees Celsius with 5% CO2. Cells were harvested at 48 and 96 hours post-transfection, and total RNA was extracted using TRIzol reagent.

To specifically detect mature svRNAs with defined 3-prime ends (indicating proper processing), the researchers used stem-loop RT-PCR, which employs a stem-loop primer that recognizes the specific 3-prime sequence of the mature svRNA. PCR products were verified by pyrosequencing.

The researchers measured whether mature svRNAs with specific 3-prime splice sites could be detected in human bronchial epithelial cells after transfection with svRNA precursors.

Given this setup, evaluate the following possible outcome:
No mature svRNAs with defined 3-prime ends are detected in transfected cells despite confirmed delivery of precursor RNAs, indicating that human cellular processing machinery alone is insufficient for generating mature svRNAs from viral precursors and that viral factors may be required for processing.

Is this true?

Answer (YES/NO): NO